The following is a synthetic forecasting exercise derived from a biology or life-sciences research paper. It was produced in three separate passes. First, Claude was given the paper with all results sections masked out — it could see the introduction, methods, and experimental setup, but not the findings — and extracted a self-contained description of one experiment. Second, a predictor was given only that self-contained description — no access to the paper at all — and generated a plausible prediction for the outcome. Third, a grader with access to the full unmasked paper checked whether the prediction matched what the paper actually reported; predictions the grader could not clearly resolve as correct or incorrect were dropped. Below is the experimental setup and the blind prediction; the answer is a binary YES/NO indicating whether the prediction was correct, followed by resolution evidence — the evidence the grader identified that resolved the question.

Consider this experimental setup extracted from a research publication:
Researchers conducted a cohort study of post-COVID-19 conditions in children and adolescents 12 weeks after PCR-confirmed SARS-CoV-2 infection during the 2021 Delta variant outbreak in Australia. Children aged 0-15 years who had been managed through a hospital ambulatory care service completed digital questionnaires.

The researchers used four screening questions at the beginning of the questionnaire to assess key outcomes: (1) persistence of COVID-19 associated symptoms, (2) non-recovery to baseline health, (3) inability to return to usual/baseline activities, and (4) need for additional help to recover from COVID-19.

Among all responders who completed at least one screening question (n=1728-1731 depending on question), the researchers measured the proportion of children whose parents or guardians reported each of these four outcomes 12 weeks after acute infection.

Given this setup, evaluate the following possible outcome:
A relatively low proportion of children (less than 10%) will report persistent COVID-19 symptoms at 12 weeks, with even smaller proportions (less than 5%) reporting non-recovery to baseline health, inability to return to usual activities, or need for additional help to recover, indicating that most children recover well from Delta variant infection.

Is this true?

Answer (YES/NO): NO